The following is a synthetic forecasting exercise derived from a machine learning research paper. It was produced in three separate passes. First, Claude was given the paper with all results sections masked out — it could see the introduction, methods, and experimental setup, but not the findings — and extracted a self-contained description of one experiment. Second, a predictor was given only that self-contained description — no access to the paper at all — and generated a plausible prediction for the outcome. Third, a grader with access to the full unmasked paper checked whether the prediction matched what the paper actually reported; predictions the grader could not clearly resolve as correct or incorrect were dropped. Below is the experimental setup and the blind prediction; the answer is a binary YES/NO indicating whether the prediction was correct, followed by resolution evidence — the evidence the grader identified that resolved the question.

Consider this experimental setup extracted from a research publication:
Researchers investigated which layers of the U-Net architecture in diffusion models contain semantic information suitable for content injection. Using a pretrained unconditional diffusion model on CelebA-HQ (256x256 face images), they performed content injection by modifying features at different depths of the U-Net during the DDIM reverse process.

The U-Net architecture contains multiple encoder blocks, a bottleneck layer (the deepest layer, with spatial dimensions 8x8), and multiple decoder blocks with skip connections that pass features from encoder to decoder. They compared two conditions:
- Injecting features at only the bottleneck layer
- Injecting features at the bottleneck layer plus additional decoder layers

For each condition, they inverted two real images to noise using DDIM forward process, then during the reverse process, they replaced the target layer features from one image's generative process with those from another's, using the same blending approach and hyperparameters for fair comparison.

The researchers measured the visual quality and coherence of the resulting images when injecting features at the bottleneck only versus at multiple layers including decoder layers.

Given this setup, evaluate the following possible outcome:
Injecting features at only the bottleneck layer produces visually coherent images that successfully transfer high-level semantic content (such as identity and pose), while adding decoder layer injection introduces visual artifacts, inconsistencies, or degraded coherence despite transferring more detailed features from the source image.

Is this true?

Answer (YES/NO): YES